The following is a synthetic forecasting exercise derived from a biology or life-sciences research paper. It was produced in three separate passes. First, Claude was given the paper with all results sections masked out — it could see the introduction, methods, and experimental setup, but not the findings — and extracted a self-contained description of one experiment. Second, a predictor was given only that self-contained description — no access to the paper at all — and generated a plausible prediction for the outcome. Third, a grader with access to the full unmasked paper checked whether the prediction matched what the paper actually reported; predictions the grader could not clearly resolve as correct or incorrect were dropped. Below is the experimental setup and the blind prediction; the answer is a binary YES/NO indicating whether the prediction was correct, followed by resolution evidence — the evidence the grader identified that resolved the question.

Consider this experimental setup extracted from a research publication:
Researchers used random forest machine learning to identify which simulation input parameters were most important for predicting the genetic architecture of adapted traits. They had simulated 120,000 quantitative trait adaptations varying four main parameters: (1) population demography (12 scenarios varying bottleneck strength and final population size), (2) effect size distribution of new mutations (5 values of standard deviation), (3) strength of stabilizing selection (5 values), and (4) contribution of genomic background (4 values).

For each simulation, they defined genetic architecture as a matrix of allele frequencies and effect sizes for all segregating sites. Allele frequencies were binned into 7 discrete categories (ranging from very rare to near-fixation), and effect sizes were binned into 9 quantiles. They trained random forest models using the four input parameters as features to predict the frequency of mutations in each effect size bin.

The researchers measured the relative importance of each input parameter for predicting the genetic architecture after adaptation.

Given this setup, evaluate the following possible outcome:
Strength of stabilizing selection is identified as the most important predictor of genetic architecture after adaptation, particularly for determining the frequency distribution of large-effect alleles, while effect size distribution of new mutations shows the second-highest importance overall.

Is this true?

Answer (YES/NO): NO